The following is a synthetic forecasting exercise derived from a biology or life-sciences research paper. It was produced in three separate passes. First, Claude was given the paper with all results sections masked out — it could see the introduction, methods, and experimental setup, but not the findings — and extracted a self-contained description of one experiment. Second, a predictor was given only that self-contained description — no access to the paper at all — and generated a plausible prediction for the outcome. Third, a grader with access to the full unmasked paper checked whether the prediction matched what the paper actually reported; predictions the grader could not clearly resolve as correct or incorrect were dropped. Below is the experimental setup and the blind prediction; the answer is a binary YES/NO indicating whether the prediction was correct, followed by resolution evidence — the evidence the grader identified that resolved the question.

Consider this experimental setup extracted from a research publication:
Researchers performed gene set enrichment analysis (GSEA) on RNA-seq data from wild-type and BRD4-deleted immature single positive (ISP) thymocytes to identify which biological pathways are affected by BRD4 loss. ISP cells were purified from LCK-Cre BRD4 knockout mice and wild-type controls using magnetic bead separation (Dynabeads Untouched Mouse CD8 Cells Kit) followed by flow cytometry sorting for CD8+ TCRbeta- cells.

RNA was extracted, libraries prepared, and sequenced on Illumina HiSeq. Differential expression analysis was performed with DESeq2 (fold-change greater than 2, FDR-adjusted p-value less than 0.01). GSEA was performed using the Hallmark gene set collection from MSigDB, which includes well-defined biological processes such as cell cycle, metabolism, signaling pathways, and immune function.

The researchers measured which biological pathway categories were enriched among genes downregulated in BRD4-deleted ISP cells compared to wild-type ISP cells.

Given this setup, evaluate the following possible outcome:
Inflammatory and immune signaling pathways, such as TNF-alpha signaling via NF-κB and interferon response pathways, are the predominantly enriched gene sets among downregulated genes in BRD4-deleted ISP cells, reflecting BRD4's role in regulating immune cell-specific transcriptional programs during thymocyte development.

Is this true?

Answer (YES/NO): NO